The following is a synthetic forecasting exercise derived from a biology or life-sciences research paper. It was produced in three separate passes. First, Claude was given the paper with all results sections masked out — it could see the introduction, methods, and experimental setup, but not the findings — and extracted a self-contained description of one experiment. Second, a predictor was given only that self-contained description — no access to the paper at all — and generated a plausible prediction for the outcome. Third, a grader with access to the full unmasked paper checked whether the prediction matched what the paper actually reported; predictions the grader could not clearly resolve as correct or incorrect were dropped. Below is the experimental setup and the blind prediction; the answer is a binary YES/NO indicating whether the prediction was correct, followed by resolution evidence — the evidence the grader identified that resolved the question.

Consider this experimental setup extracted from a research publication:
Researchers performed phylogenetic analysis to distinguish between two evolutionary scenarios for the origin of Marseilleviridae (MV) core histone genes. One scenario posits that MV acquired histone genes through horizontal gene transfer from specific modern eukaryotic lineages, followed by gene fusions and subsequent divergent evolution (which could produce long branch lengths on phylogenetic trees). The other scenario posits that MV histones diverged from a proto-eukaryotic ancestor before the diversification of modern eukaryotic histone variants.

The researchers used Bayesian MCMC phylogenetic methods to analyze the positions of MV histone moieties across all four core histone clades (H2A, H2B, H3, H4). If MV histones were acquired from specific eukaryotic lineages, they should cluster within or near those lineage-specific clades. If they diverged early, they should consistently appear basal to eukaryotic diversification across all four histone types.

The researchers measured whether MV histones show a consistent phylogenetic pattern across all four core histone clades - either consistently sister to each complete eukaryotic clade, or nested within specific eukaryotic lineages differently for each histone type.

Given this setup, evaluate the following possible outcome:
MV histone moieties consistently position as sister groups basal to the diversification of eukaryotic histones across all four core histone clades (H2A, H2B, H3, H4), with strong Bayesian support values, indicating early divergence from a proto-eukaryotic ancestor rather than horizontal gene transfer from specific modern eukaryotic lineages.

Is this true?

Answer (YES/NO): YES